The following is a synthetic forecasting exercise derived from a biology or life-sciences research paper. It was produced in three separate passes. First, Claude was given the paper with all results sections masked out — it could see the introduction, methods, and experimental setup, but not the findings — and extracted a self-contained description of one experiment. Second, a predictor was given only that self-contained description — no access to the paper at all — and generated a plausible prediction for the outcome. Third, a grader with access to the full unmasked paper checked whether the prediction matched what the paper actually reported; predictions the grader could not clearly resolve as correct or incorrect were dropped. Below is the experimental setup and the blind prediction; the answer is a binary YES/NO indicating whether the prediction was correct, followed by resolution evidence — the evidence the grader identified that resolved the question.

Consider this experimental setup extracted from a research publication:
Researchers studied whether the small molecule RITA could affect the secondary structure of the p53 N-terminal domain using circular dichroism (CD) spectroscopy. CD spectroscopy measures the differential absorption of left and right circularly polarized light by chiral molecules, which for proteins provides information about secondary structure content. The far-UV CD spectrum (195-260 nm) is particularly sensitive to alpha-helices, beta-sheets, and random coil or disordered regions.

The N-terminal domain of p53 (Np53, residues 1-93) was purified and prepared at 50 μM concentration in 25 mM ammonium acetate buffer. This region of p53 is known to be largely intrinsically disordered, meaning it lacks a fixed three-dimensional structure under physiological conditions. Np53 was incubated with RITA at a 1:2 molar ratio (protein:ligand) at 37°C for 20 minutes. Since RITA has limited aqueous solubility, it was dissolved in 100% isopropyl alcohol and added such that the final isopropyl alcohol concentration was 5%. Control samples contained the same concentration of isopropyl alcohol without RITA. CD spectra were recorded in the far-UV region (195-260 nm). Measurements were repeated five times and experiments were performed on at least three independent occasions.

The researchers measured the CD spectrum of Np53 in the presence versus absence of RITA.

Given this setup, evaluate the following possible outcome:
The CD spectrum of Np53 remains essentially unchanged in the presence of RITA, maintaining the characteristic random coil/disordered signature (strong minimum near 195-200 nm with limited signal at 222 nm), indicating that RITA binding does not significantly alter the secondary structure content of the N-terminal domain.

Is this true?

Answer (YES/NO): NO